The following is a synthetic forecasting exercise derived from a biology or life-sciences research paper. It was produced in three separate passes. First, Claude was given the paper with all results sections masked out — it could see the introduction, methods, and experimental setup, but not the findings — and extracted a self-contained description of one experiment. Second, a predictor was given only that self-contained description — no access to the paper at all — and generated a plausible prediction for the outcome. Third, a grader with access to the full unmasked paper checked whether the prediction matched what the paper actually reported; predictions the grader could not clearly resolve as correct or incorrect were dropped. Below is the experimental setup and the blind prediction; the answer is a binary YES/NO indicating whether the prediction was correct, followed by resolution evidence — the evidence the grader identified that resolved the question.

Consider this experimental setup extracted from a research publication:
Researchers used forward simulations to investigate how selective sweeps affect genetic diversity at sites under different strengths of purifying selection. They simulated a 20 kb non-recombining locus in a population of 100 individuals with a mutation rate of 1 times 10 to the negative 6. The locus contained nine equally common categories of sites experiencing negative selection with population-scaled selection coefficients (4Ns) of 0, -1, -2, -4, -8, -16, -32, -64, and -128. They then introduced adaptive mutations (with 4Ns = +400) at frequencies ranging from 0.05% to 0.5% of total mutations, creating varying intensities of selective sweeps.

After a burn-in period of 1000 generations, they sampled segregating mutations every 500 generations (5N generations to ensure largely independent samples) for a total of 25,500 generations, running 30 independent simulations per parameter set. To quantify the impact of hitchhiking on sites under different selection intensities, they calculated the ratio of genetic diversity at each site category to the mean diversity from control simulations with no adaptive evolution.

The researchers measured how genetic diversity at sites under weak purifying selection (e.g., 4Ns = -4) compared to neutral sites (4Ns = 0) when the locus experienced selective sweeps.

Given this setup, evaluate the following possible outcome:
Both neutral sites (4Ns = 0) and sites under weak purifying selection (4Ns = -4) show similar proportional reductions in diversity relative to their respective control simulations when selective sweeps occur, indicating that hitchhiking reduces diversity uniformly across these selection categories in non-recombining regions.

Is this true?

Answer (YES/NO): NO